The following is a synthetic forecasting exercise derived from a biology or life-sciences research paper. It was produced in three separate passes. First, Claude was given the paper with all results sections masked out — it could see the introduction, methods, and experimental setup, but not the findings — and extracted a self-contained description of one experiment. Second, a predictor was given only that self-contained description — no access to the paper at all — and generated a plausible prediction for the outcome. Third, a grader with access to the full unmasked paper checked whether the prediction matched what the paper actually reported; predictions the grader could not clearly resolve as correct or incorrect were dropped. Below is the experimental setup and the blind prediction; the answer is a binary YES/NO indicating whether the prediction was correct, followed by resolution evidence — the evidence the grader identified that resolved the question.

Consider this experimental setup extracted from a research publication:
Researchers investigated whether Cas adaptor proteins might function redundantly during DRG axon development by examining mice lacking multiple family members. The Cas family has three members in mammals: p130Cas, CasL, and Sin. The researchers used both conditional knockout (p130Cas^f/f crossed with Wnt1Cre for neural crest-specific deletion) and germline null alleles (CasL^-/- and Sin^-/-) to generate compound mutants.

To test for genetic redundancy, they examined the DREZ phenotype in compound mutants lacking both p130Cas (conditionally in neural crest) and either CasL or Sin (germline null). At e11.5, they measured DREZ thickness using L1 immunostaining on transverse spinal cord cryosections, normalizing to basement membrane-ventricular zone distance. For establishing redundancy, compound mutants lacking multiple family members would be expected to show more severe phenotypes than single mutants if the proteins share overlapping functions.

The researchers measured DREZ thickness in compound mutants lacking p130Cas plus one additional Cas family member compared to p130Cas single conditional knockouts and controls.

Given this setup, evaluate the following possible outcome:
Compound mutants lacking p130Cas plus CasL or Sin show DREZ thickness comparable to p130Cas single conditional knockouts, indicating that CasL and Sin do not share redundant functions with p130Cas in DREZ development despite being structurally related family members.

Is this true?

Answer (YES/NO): NO